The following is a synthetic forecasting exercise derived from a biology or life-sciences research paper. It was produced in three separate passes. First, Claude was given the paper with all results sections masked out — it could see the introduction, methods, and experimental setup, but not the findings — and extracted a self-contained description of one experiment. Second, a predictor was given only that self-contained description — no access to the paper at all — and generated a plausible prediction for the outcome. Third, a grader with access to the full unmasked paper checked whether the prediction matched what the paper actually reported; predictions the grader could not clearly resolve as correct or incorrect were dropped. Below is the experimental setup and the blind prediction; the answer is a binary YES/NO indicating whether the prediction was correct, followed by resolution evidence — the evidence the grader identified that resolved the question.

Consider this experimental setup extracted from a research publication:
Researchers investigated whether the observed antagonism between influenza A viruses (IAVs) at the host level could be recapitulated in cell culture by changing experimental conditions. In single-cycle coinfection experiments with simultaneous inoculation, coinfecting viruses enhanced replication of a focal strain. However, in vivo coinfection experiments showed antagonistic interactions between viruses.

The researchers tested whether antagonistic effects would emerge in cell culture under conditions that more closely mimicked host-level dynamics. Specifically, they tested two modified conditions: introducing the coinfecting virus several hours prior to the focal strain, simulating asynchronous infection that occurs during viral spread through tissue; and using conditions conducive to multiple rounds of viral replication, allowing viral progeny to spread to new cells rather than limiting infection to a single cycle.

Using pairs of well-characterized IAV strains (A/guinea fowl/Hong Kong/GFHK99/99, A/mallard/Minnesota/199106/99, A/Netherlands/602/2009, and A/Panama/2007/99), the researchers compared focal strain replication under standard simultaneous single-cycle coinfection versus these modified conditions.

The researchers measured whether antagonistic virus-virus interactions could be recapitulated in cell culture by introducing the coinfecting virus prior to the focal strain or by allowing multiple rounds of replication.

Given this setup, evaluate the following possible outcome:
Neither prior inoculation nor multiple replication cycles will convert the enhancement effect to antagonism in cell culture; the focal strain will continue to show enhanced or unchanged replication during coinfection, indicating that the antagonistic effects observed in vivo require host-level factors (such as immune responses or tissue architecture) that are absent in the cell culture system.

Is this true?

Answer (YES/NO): NO